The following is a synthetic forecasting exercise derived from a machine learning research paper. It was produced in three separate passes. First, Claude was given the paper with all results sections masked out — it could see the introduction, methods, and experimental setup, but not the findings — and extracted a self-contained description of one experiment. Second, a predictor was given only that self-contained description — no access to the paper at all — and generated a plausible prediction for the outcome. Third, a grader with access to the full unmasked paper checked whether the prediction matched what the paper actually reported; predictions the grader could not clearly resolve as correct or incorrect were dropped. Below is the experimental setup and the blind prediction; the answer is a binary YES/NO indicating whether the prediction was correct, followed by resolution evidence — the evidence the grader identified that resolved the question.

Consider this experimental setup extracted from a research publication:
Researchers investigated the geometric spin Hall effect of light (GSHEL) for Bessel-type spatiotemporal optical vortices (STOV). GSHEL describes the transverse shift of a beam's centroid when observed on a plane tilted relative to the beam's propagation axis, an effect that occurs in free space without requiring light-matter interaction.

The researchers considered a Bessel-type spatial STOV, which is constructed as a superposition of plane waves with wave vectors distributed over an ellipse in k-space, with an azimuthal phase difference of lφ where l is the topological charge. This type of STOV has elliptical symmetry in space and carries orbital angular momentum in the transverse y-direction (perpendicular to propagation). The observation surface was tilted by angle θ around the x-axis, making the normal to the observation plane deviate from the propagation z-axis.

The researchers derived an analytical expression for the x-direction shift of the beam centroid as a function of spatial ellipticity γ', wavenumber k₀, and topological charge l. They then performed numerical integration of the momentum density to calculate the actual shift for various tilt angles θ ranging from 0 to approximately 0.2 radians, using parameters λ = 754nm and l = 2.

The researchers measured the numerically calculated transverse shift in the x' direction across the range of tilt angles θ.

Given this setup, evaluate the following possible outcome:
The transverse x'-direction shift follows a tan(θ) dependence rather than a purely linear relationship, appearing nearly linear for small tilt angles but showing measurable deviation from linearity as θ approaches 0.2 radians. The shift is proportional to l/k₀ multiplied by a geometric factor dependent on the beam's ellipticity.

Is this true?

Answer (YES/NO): NO